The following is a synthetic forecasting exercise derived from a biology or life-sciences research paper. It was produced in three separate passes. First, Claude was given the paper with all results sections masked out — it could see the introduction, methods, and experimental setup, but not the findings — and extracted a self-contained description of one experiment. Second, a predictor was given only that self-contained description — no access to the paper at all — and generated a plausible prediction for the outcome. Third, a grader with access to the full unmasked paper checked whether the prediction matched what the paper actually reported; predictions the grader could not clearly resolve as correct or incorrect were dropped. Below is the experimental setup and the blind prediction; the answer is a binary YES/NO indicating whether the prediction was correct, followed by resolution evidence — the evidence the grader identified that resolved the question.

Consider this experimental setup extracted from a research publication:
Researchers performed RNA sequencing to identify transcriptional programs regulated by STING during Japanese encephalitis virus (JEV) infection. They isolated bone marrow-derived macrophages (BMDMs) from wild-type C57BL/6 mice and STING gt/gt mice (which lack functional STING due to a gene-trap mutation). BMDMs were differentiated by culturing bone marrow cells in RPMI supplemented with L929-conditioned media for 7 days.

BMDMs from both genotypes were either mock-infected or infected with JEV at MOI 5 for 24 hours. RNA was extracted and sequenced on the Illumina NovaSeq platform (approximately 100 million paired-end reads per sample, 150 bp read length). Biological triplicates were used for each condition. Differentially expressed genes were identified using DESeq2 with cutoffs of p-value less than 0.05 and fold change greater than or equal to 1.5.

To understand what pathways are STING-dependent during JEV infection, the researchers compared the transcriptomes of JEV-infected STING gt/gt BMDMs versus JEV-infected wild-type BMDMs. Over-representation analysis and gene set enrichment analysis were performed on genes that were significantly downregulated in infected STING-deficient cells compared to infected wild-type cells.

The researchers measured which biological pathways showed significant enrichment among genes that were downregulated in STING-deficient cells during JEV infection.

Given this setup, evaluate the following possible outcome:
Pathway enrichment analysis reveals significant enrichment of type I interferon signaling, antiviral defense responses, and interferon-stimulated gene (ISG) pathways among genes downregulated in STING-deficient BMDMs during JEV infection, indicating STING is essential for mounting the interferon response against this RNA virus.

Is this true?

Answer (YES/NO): NO